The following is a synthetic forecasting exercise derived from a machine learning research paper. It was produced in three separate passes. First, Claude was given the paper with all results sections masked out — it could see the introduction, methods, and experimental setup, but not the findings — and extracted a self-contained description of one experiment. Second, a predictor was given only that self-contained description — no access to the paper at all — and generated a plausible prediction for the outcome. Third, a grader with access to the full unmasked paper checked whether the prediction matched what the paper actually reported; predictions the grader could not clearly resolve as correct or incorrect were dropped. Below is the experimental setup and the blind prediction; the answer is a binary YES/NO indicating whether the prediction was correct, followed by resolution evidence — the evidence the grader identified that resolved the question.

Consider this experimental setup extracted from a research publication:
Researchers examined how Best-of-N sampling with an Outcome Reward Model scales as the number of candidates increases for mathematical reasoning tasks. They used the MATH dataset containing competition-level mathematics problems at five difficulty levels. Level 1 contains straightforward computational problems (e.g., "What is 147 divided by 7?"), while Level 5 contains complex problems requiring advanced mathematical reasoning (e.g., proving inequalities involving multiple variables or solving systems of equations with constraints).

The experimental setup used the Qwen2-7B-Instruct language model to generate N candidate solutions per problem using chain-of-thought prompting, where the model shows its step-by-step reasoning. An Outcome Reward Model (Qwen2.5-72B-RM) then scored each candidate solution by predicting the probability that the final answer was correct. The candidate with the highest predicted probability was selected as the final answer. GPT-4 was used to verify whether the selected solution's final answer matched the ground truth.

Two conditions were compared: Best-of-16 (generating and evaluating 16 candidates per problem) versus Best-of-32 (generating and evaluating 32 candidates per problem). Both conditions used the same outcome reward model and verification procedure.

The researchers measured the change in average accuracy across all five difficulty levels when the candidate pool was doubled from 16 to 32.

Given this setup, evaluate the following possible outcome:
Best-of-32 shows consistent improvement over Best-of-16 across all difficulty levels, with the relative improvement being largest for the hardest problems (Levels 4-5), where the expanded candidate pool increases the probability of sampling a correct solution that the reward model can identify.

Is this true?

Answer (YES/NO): YES